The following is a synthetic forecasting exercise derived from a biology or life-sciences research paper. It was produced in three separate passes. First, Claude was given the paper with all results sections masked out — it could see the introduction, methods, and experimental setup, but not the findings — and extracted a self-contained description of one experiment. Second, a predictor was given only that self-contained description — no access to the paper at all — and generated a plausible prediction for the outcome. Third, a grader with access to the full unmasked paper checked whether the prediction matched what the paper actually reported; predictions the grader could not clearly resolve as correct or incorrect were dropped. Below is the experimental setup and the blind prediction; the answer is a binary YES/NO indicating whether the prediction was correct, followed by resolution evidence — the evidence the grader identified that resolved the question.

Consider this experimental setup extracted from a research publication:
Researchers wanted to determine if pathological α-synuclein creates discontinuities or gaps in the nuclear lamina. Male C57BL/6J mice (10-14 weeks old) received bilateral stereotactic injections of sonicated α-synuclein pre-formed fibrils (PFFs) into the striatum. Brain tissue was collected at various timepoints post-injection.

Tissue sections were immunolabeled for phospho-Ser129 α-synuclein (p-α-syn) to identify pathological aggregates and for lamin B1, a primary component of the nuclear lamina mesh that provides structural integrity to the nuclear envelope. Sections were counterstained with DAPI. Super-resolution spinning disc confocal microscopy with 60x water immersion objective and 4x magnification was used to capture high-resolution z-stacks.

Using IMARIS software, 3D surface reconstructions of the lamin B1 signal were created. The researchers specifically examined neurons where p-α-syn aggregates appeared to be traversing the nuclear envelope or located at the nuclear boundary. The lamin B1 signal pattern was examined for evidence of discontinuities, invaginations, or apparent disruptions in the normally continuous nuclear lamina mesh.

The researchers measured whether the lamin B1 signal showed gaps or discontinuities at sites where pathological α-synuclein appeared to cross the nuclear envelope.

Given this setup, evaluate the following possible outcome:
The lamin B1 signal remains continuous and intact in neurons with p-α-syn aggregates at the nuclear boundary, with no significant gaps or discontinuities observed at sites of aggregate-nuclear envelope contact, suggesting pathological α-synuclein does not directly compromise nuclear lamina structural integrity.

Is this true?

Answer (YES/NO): NO